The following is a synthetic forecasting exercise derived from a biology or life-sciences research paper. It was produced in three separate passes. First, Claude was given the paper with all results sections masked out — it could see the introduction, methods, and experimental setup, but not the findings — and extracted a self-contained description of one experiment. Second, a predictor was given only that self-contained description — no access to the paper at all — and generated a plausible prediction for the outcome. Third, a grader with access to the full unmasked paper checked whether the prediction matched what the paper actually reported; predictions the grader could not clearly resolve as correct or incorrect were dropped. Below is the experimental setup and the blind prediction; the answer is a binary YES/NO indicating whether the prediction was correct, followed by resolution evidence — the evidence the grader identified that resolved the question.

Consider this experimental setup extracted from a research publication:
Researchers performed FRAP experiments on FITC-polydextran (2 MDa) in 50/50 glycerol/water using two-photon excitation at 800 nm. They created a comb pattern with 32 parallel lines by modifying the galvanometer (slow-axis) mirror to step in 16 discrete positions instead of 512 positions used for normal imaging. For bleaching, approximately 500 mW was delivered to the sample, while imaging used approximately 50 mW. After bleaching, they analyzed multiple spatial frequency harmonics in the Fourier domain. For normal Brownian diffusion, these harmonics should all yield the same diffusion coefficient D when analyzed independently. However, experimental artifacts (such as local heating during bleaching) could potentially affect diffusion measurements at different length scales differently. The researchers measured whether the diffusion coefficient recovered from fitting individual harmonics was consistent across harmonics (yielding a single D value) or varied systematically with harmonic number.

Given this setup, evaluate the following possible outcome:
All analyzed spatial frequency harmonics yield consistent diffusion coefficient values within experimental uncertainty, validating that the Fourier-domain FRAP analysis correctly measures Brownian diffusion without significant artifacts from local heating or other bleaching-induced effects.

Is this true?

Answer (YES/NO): YES